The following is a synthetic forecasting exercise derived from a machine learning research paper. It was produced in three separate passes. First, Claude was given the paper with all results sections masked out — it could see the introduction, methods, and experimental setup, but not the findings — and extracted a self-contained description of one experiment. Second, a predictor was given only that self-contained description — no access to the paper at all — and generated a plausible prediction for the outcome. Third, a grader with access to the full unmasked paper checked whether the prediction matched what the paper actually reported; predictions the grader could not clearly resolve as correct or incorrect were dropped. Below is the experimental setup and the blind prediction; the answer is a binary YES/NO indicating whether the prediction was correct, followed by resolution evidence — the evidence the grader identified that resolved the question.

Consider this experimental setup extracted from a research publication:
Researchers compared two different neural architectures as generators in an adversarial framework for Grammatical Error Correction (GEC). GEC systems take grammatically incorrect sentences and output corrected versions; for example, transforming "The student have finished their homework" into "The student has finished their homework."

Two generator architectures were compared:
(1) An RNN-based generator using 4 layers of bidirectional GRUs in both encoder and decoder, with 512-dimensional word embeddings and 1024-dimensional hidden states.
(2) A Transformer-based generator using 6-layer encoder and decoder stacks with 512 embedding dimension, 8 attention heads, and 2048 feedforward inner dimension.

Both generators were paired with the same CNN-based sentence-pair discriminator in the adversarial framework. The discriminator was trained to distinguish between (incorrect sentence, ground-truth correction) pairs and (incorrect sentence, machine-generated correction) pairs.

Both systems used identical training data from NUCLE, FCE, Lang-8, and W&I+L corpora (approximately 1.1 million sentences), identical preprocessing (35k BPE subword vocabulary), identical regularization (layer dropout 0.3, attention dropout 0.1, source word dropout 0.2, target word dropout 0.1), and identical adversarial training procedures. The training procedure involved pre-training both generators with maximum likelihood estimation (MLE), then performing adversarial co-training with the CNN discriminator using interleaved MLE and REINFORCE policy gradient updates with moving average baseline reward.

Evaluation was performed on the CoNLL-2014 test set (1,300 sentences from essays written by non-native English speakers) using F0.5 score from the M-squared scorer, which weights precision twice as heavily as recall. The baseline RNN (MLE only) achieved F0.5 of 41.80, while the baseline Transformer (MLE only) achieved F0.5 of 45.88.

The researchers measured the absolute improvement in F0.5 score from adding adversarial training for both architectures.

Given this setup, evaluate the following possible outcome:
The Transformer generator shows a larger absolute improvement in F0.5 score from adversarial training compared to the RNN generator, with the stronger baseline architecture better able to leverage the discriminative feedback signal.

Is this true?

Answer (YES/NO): NO